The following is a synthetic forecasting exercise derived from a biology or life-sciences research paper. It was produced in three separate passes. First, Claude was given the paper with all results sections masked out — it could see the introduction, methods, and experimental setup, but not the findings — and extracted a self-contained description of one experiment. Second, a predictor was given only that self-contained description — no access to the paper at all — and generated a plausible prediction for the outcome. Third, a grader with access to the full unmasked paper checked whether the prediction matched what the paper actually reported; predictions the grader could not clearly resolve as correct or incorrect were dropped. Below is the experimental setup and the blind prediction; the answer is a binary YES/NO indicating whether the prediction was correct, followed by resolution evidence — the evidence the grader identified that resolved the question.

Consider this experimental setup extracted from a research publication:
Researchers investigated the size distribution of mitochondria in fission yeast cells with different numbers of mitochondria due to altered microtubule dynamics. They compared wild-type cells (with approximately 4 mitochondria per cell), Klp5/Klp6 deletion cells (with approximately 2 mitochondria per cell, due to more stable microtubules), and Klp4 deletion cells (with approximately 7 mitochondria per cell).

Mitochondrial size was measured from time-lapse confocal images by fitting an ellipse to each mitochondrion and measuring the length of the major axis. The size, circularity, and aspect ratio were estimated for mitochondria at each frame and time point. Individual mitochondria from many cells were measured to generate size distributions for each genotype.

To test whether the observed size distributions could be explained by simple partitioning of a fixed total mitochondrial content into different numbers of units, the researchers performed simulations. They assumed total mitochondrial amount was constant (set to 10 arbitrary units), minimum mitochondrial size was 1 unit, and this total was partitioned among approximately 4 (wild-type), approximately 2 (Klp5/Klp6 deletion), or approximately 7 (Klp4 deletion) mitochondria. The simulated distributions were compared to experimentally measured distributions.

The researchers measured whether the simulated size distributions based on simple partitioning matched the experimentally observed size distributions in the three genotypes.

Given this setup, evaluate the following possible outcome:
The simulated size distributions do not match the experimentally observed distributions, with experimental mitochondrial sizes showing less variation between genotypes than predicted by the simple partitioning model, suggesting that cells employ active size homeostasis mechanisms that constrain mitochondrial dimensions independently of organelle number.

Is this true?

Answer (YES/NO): NO